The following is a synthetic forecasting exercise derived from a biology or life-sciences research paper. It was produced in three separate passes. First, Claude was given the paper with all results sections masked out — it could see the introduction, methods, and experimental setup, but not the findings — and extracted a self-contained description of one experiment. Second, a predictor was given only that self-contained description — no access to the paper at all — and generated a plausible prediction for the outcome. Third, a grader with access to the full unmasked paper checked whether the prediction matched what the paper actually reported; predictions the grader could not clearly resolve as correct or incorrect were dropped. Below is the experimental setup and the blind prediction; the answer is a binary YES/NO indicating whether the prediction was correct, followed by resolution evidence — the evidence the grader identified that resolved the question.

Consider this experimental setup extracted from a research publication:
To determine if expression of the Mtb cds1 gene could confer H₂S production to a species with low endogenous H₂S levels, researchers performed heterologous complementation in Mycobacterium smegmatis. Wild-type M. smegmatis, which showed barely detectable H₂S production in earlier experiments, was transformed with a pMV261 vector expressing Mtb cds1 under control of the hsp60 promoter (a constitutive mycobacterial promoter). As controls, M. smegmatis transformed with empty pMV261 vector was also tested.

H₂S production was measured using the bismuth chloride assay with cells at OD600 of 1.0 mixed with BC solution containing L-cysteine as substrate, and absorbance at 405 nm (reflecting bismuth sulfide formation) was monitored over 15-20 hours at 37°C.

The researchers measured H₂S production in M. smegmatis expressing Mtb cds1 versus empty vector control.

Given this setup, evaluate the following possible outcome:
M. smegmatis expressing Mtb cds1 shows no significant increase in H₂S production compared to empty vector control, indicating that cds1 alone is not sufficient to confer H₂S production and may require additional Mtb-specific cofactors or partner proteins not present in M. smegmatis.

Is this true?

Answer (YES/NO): NO